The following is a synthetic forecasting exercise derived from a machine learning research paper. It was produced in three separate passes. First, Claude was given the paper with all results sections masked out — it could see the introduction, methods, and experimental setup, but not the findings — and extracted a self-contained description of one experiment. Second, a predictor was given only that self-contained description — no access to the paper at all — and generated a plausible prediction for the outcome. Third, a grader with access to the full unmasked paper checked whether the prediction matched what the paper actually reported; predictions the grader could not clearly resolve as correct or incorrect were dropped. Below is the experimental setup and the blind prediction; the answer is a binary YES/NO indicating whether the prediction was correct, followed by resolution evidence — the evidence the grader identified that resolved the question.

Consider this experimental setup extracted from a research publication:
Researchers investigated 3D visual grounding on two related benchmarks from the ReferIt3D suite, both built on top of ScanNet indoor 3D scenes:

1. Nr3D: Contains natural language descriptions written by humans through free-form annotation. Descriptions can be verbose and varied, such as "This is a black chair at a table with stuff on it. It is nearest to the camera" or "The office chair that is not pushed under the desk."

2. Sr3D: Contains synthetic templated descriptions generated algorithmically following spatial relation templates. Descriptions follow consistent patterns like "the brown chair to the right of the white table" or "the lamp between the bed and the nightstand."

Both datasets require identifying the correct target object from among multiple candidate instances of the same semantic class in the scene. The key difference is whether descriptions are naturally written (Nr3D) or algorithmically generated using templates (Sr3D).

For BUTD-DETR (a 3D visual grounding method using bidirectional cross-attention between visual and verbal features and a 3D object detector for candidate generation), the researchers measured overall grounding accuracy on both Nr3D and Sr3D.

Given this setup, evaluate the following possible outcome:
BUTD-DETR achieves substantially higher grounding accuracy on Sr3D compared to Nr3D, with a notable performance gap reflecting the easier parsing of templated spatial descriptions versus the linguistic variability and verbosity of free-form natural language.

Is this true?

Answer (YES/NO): YES